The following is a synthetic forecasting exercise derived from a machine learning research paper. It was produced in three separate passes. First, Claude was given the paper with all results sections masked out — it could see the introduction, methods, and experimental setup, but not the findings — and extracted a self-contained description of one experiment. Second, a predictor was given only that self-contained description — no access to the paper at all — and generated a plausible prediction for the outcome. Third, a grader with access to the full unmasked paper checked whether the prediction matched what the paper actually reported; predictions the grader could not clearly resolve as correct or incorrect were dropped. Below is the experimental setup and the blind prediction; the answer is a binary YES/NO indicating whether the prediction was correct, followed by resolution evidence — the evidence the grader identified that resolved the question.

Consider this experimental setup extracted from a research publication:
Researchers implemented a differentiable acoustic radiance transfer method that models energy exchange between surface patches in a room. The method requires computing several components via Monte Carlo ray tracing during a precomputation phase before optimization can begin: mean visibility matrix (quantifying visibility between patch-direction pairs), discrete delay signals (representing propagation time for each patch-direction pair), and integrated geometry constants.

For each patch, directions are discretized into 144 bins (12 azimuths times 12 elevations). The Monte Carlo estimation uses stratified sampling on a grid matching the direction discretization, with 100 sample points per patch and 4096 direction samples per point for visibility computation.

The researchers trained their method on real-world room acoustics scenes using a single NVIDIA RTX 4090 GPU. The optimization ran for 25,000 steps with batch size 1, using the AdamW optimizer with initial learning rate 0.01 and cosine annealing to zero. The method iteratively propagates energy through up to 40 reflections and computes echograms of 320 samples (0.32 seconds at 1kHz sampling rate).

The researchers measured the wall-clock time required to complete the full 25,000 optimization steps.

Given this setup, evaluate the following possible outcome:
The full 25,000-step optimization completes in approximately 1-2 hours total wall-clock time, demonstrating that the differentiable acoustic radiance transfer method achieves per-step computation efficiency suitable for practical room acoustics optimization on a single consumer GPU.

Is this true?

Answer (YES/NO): NO